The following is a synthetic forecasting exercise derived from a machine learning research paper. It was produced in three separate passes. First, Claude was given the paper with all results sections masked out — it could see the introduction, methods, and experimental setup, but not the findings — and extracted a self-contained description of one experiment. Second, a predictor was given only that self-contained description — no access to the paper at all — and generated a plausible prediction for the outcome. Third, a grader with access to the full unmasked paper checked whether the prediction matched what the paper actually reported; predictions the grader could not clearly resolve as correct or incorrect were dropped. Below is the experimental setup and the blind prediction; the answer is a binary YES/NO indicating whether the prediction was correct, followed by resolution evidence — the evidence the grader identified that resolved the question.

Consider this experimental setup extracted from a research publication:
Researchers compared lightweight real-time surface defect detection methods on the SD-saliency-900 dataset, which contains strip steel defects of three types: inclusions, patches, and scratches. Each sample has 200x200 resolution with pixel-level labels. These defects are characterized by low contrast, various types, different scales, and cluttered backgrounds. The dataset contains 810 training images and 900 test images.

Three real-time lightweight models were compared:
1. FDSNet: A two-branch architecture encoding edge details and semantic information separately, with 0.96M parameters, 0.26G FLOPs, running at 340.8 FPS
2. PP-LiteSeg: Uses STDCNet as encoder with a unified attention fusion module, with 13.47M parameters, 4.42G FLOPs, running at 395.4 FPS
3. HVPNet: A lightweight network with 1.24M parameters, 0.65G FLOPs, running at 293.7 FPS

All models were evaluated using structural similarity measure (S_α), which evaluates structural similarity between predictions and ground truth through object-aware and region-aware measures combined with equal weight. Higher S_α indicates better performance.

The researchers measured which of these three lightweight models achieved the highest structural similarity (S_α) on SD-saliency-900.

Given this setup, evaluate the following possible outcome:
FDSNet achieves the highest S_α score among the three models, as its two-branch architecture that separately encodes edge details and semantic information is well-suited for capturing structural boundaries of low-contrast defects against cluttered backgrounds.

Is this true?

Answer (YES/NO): NO